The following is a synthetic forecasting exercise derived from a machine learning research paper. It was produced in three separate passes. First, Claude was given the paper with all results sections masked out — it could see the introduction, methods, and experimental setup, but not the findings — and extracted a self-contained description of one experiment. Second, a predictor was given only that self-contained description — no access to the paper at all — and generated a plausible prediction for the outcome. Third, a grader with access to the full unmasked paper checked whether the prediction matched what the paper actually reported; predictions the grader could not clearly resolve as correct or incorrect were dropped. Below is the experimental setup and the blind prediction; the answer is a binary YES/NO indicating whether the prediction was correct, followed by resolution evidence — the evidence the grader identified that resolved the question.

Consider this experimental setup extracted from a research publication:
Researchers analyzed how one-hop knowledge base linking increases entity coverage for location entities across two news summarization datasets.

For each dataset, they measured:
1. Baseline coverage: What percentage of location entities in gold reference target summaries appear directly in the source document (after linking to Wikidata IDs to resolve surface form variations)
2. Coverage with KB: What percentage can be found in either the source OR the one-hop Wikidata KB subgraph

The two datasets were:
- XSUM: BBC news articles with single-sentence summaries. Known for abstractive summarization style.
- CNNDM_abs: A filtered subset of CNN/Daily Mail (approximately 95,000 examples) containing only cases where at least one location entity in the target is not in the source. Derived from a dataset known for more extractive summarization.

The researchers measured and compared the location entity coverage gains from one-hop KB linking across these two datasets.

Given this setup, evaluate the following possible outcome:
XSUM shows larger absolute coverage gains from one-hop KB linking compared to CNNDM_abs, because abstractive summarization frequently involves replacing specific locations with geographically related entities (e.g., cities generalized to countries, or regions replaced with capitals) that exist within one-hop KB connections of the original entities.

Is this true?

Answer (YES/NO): YES